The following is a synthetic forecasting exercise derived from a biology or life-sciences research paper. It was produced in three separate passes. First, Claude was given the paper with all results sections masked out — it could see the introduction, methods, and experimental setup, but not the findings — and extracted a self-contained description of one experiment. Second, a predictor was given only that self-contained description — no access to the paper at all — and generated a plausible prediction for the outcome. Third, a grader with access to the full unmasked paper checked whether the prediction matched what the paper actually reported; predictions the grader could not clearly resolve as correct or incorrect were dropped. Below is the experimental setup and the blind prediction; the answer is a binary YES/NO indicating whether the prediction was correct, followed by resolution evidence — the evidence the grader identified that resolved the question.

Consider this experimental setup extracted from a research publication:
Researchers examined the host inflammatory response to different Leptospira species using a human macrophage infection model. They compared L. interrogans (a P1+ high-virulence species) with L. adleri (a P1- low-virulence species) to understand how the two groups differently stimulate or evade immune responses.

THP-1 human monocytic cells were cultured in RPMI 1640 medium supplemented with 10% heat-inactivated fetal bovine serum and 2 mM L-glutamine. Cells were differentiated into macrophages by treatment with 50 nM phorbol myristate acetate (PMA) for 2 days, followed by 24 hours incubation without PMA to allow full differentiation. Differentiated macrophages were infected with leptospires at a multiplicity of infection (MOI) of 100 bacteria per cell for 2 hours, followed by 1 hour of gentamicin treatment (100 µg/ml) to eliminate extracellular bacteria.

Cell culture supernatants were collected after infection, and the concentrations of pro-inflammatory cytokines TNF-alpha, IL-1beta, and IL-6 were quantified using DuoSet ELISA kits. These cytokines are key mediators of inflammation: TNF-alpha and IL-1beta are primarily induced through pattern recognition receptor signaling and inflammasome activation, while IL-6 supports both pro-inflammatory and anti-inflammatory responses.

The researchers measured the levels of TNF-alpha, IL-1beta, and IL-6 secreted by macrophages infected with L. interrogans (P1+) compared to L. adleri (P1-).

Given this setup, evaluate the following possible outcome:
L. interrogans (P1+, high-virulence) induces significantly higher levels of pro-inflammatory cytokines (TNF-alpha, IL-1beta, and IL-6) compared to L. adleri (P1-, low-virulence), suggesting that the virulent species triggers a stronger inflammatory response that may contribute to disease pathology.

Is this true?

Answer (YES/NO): NO